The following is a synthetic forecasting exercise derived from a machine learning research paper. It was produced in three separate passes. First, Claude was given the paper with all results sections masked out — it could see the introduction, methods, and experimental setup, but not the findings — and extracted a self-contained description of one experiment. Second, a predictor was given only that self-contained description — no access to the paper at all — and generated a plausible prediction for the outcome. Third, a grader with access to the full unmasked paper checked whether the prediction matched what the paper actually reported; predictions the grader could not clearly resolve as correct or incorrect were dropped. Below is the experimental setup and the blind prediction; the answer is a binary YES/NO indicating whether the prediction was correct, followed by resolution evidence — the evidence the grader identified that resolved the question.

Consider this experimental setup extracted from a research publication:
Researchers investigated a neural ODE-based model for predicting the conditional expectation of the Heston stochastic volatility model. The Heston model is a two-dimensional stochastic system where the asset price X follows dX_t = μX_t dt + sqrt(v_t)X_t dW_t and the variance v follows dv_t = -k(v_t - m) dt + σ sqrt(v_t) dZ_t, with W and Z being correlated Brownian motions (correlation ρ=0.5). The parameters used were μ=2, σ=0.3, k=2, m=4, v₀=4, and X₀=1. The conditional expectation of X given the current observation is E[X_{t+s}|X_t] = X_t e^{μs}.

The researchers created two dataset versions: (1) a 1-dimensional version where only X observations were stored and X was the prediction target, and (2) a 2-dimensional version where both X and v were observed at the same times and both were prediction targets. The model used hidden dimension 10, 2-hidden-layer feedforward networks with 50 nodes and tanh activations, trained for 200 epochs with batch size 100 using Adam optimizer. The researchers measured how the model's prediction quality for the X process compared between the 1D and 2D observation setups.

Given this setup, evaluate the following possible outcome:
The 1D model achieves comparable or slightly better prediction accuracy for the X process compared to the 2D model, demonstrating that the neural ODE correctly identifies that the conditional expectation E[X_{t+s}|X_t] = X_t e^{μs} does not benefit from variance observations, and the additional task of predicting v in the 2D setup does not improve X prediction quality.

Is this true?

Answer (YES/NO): YES